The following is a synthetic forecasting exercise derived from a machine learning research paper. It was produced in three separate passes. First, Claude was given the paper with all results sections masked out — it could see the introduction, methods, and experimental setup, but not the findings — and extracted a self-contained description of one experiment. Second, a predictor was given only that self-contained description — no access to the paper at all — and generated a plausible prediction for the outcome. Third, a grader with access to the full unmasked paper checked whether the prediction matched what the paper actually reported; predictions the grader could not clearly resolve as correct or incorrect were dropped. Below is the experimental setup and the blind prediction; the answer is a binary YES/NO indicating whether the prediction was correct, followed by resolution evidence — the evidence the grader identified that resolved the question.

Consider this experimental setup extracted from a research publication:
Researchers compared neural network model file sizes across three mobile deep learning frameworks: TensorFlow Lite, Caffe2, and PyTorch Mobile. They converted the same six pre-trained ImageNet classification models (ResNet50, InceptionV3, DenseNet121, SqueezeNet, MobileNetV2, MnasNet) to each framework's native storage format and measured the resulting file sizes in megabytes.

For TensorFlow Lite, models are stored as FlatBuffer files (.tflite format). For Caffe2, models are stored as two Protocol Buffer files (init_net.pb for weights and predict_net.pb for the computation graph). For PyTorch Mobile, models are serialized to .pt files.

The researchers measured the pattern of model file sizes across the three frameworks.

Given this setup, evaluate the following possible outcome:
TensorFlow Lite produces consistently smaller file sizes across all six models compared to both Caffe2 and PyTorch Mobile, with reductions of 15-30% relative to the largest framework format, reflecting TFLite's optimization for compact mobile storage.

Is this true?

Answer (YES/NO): NO